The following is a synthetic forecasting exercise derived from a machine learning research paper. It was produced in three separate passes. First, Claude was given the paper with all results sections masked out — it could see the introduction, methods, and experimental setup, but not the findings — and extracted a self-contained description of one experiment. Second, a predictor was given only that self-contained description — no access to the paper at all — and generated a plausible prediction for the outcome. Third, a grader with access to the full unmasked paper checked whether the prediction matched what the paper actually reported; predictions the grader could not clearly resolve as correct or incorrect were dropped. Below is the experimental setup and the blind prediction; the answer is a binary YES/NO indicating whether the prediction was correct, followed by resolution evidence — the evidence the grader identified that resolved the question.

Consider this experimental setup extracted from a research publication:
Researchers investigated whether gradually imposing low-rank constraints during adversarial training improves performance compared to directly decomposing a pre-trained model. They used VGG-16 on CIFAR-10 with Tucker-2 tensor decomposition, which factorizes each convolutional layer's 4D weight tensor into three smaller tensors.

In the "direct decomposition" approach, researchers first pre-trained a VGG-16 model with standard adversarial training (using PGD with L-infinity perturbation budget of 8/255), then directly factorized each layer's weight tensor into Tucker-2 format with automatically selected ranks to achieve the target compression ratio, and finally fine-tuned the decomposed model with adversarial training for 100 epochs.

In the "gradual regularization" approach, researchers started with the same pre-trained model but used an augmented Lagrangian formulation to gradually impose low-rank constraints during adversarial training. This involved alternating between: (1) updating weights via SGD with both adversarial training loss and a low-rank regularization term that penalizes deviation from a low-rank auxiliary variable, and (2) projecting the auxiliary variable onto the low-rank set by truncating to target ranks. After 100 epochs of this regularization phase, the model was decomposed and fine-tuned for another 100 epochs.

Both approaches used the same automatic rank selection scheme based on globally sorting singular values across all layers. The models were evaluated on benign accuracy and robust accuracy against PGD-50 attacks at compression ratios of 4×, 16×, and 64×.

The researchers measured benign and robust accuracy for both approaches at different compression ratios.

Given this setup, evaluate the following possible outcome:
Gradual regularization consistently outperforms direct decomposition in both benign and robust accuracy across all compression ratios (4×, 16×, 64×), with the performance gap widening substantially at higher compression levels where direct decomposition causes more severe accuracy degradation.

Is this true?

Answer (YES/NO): NO